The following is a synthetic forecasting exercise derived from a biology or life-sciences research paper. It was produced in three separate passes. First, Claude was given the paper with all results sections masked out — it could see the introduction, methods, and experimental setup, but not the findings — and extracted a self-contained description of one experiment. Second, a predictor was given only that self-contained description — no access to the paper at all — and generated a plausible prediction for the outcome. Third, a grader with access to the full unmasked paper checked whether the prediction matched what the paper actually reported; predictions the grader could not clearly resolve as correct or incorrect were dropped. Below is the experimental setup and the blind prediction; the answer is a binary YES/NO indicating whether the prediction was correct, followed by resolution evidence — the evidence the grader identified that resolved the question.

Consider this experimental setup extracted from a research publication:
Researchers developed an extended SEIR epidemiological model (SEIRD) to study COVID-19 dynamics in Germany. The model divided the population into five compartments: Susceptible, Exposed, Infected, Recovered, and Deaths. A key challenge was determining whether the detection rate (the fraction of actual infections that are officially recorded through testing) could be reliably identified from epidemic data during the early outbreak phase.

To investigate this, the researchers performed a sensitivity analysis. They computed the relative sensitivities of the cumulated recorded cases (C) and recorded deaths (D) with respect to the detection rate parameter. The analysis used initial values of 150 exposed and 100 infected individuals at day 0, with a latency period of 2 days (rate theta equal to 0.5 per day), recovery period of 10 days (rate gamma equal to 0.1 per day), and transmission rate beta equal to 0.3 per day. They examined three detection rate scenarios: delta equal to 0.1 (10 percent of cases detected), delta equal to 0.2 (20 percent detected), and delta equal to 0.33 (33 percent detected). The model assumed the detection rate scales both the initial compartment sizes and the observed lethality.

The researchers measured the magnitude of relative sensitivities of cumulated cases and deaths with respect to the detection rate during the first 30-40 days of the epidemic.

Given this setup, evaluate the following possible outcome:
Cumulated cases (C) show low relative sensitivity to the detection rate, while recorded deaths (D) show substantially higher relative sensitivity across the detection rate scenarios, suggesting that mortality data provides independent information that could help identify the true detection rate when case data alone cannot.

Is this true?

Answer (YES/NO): NO